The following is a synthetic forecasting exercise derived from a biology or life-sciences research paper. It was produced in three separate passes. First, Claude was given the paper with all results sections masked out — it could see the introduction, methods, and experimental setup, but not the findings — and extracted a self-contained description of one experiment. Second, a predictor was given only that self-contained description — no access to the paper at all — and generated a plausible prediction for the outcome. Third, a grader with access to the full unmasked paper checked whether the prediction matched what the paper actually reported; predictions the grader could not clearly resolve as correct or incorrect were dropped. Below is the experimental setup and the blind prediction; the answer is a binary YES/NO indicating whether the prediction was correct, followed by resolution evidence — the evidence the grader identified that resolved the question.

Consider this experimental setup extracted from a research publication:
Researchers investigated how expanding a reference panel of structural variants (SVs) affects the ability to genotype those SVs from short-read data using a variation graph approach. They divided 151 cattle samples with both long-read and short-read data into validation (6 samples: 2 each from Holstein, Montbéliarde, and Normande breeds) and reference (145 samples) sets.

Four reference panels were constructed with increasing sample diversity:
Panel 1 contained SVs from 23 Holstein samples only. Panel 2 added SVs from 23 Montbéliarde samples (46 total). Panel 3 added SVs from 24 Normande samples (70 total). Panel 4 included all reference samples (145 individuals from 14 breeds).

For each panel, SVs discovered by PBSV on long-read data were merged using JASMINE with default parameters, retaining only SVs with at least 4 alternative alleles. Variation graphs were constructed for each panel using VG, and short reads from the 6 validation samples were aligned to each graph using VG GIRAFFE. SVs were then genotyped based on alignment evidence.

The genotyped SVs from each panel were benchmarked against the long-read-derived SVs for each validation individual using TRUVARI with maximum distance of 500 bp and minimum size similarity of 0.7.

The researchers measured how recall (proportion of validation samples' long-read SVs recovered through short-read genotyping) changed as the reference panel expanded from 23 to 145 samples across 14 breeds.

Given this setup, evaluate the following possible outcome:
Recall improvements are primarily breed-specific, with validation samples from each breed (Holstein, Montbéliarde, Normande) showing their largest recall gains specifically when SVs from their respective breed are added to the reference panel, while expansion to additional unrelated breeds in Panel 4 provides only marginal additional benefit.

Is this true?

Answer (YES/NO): YES